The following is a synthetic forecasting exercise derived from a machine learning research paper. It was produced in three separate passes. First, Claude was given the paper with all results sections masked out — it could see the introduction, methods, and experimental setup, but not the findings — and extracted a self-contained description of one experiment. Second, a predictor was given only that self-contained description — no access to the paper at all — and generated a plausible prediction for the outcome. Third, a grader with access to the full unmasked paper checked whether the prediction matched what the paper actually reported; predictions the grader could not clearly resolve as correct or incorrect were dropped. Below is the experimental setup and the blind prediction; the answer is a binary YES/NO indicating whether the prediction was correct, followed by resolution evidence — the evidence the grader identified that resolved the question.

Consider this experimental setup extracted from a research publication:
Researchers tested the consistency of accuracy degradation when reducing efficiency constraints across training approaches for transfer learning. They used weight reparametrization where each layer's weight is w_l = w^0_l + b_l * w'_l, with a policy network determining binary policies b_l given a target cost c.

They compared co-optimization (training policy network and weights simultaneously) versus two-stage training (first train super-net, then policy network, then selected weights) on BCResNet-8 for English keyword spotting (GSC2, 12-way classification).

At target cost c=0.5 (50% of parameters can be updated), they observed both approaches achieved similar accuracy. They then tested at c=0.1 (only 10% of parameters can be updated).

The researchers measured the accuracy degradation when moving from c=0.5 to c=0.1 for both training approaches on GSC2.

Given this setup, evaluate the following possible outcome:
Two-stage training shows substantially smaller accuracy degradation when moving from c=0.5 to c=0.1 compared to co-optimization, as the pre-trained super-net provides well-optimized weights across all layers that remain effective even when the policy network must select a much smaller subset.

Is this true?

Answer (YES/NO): YES